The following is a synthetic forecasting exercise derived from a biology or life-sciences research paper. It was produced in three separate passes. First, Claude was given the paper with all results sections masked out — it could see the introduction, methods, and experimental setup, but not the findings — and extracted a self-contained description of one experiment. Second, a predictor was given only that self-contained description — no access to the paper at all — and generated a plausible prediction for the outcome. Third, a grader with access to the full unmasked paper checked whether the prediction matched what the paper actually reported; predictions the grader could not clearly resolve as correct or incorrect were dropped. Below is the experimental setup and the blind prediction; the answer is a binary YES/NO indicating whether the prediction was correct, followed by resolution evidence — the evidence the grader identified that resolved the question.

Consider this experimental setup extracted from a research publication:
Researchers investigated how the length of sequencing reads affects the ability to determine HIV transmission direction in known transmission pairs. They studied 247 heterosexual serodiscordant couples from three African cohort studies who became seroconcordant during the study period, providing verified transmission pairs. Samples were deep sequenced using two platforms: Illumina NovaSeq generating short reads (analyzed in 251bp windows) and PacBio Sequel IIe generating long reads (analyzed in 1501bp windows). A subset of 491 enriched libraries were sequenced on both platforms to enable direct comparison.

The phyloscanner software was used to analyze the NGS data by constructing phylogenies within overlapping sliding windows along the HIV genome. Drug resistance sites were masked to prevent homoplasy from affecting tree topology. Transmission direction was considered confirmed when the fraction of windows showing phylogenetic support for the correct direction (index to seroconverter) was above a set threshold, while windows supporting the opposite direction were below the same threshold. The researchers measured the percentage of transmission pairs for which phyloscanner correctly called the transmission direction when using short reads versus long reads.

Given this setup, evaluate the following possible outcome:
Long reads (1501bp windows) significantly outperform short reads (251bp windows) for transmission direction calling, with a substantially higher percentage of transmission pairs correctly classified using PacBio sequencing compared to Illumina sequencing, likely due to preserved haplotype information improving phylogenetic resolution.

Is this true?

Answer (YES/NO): YES